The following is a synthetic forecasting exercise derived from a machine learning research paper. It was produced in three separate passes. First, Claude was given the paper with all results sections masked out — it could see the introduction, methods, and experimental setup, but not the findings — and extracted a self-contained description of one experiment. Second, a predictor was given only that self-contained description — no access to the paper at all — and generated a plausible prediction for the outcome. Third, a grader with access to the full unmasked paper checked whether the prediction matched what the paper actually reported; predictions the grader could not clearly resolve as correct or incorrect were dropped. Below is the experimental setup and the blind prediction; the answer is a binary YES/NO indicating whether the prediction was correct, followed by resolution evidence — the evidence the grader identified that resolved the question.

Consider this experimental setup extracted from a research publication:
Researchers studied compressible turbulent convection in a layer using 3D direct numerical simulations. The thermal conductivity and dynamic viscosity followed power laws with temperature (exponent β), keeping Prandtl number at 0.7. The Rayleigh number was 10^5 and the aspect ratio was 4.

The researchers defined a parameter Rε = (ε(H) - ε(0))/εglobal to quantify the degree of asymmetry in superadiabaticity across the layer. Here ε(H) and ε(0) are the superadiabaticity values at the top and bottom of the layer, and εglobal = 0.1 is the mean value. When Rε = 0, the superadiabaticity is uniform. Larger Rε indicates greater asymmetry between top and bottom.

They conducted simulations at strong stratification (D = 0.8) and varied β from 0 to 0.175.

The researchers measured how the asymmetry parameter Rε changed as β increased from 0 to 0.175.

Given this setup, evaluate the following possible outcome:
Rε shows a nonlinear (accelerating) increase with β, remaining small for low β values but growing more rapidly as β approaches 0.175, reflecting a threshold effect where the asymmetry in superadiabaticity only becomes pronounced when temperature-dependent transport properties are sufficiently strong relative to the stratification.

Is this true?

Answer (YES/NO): NO